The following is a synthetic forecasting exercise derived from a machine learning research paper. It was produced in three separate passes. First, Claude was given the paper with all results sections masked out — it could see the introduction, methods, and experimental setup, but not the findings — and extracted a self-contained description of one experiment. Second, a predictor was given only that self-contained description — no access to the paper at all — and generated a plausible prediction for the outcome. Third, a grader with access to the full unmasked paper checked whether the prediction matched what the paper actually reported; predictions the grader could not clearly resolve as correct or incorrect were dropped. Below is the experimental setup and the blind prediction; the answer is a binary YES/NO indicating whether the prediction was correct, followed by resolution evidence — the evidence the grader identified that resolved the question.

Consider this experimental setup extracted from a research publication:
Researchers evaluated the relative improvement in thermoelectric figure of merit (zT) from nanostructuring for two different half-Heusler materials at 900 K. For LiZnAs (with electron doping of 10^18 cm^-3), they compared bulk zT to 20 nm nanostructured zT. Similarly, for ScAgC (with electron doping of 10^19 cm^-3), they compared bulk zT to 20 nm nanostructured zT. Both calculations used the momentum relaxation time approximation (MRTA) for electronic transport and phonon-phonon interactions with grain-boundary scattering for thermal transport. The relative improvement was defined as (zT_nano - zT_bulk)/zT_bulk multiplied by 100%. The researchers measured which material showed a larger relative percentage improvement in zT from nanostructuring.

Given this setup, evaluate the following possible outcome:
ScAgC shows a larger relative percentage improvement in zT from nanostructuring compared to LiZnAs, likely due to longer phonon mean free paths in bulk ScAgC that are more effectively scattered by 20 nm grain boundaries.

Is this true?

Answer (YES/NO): NO